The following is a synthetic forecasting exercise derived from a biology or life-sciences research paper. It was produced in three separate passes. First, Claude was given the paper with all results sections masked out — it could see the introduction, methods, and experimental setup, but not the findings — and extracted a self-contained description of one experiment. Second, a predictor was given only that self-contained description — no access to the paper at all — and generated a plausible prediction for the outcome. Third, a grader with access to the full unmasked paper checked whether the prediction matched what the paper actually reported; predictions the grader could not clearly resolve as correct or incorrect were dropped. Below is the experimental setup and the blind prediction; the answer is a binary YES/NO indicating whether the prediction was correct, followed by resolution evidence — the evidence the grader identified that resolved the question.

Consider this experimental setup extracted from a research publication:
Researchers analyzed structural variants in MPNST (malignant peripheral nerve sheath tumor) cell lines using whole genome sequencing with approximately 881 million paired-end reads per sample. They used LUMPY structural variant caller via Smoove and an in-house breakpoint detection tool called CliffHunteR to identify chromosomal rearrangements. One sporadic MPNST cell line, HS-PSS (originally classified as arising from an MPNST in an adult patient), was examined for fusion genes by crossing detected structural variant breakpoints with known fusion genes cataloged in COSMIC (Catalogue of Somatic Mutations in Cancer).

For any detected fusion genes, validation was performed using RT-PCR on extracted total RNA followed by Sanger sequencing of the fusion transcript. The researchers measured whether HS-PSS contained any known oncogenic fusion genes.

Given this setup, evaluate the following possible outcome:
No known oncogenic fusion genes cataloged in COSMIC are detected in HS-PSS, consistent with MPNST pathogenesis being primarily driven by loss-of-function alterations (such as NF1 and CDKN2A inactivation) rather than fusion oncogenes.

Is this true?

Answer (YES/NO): NO